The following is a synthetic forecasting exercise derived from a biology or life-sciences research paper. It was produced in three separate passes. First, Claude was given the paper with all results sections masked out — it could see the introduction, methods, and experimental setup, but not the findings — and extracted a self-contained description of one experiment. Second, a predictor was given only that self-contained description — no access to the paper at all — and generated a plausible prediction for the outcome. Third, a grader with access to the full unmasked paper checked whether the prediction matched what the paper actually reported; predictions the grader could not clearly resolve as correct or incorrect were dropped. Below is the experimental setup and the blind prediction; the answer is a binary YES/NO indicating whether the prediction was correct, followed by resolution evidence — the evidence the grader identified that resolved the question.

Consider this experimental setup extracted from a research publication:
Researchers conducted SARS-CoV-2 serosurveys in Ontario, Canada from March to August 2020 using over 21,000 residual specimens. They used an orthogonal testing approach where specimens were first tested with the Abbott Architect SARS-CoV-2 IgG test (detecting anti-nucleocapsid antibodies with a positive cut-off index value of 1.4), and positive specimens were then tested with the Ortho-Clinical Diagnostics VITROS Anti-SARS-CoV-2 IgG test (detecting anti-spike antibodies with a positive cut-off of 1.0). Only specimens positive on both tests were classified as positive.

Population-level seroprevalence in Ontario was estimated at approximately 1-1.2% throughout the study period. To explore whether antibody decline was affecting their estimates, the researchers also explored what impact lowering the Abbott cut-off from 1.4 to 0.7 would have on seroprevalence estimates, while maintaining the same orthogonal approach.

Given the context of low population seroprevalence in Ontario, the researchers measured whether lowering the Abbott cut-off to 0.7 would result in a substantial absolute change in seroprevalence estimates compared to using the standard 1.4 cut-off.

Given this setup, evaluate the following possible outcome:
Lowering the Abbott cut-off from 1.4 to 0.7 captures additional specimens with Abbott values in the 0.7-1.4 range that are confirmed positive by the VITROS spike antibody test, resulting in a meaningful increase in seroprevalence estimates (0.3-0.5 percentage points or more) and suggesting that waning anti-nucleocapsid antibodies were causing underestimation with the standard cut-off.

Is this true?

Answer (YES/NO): NO